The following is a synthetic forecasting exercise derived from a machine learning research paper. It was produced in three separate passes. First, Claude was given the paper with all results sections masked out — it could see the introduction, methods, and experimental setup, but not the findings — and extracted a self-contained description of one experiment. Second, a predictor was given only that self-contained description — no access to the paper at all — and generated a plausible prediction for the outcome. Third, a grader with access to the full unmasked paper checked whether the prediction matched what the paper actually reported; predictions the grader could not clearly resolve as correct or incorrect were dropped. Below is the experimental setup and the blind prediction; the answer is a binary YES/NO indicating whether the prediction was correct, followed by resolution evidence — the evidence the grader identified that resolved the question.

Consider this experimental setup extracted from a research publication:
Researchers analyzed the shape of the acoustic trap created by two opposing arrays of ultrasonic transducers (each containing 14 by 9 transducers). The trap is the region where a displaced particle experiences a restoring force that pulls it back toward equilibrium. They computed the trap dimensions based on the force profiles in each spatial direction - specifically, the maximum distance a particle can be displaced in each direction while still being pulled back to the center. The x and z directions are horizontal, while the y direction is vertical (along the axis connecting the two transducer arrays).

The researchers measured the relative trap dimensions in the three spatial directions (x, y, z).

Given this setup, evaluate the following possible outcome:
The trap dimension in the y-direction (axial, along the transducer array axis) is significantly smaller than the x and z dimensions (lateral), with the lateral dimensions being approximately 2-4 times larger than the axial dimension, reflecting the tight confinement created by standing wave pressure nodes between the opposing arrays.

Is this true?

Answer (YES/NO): YES